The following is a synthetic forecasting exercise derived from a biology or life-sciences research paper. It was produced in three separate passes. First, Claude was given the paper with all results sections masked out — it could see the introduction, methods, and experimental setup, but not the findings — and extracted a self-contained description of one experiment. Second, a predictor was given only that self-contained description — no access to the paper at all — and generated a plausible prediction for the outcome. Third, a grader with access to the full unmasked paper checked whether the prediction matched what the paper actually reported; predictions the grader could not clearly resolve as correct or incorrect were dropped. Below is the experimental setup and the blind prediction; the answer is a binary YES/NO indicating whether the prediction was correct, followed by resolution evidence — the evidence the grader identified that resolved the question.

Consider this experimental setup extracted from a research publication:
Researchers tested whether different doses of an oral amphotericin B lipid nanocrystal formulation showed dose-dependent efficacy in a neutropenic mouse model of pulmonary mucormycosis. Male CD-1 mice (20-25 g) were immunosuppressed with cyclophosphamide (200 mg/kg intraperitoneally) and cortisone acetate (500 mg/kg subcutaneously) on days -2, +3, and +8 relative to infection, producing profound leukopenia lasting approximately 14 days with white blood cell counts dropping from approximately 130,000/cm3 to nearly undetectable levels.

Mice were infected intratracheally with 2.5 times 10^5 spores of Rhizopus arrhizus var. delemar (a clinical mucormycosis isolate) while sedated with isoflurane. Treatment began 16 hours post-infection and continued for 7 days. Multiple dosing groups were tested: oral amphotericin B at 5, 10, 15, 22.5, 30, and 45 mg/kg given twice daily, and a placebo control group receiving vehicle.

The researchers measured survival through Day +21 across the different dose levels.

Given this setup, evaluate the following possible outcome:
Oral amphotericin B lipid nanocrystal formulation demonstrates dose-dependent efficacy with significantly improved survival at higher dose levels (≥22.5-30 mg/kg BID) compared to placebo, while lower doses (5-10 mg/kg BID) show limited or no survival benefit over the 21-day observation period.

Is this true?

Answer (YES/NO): NO